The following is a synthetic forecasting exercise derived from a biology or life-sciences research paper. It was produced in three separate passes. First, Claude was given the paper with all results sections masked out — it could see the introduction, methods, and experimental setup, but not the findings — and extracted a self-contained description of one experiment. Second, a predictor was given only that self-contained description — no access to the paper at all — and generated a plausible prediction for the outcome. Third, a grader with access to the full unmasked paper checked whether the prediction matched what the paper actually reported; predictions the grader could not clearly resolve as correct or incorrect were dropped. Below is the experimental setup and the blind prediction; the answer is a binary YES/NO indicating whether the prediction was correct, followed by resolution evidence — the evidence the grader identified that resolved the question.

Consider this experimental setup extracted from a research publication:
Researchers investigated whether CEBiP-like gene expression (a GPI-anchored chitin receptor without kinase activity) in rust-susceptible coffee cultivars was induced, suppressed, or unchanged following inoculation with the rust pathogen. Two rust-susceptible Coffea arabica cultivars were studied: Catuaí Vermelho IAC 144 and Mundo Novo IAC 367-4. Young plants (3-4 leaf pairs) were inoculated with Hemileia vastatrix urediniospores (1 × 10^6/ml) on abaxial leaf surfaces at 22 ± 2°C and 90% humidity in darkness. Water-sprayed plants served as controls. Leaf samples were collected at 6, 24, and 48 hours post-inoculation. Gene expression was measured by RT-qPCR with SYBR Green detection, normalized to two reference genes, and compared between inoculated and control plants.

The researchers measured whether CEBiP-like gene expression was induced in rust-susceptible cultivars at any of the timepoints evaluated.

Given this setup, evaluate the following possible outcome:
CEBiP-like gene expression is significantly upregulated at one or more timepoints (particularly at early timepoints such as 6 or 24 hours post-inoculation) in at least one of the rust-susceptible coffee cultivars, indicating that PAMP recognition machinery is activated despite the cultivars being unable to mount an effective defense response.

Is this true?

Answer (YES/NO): YES